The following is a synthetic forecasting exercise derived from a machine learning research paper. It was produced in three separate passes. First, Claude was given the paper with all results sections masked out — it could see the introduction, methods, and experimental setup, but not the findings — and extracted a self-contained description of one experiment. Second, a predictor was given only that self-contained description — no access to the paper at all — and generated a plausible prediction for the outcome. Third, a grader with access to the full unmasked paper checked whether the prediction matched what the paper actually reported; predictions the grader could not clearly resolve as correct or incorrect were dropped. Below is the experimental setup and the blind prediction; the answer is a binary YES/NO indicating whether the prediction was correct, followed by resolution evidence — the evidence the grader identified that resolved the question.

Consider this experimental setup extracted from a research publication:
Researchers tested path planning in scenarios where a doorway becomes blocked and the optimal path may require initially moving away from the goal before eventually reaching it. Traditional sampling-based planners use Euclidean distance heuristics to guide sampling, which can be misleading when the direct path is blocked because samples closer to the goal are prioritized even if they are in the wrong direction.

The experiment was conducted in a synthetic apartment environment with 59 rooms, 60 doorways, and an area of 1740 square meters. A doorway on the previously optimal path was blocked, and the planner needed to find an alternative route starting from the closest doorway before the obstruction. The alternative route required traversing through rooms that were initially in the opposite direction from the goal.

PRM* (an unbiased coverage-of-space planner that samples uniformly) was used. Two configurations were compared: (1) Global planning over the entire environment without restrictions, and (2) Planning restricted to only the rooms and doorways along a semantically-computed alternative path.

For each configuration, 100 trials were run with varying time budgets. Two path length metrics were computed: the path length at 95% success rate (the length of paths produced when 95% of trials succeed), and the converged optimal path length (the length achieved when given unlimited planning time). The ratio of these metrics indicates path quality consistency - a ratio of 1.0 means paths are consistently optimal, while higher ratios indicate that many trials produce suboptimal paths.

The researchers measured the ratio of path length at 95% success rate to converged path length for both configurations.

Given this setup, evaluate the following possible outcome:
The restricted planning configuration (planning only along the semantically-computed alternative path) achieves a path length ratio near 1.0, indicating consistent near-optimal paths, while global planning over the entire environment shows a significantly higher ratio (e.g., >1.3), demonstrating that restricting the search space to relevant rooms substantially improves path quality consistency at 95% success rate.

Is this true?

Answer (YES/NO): NO